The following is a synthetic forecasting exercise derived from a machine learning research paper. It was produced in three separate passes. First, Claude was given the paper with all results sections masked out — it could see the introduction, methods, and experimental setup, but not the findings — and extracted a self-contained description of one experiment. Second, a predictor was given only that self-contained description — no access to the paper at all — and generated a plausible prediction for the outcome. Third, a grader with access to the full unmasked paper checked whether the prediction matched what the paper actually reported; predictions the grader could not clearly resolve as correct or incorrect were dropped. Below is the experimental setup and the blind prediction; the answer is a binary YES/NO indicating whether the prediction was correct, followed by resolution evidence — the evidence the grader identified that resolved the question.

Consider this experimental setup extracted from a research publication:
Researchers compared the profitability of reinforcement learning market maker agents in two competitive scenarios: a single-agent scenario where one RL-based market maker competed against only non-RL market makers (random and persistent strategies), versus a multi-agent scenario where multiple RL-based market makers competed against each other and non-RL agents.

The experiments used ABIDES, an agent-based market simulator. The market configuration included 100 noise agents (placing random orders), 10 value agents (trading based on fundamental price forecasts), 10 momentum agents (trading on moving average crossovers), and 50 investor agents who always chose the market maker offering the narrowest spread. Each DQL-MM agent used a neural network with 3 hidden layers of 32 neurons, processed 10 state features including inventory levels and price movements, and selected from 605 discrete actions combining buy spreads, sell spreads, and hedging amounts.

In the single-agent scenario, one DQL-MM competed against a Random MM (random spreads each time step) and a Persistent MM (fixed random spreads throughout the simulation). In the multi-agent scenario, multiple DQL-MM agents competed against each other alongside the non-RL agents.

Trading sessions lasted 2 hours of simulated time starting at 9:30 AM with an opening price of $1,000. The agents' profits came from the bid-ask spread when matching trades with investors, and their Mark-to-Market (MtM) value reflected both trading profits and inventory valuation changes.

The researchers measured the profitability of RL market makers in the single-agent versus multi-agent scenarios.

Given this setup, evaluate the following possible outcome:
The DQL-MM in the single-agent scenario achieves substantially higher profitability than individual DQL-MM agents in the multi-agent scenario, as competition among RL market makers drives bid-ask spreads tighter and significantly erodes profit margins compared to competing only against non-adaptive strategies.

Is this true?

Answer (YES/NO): YES